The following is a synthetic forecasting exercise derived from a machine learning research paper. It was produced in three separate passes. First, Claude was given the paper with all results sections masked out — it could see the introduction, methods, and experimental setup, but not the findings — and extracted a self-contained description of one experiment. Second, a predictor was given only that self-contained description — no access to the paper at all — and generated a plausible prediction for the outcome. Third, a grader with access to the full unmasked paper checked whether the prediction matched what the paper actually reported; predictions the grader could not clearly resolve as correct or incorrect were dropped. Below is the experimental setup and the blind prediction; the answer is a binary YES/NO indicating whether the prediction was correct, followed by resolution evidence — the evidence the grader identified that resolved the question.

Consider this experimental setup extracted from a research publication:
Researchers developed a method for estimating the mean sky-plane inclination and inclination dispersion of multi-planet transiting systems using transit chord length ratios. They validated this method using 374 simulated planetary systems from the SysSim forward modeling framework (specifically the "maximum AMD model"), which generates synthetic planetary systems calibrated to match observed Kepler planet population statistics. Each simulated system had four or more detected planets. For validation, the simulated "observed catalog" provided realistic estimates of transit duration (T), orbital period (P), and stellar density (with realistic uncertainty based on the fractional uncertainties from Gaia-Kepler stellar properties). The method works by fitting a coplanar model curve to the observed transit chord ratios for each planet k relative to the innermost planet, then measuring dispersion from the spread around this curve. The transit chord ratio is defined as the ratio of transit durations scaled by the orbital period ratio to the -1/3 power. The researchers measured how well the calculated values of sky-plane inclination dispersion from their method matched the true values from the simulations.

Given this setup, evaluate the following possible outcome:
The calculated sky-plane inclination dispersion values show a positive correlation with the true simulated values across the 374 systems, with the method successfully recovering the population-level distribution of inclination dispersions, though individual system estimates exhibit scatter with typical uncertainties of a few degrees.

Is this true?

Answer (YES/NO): NO